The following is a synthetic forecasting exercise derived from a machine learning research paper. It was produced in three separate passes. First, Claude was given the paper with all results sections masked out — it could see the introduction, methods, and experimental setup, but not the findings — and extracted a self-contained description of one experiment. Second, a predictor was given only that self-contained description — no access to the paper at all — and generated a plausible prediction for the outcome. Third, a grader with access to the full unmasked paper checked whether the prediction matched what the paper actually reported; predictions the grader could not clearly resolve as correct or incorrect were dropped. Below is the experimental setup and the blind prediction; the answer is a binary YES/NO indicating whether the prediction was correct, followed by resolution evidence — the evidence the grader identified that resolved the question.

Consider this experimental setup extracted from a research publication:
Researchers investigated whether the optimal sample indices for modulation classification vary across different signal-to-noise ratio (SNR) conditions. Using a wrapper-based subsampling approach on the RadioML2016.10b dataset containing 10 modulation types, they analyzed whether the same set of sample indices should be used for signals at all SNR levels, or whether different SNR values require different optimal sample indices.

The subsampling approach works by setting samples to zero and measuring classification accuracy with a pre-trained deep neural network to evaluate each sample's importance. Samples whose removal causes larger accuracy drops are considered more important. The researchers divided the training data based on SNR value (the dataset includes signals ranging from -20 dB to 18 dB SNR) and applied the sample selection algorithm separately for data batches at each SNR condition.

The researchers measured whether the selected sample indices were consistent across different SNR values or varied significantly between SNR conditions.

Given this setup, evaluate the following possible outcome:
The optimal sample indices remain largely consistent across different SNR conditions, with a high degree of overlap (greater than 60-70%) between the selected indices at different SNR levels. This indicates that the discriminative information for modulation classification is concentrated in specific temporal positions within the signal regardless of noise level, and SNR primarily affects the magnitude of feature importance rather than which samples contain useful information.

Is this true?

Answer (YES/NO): NO